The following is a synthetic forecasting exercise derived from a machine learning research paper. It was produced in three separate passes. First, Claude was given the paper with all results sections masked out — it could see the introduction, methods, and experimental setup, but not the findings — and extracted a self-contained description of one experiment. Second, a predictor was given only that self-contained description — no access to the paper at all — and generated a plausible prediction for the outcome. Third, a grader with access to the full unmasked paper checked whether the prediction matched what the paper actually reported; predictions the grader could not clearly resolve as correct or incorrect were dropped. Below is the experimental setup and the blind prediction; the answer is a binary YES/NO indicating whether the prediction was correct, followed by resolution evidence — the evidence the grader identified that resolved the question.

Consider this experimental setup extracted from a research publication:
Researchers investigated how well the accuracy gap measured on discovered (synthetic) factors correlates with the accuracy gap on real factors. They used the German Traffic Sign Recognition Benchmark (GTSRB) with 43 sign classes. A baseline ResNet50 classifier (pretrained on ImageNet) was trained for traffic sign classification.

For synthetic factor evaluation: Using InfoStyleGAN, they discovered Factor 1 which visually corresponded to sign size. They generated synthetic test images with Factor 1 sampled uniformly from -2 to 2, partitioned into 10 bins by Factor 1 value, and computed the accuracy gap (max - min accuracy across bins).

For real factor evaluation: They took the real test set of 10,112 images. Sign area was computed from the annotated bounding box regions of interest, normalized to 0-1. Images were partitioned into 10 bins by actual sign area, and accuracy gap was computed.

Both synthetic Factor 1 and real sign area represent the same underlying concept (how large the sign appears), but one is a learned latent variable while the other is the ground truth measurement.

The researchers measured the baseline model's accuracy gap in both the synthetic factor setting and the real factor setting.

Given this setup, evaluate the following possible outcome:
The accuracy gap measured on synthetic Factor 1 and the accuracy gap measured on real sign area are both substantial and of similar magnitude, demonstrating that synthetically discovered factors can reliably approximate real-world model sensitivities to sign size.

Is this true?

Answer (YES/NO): NO